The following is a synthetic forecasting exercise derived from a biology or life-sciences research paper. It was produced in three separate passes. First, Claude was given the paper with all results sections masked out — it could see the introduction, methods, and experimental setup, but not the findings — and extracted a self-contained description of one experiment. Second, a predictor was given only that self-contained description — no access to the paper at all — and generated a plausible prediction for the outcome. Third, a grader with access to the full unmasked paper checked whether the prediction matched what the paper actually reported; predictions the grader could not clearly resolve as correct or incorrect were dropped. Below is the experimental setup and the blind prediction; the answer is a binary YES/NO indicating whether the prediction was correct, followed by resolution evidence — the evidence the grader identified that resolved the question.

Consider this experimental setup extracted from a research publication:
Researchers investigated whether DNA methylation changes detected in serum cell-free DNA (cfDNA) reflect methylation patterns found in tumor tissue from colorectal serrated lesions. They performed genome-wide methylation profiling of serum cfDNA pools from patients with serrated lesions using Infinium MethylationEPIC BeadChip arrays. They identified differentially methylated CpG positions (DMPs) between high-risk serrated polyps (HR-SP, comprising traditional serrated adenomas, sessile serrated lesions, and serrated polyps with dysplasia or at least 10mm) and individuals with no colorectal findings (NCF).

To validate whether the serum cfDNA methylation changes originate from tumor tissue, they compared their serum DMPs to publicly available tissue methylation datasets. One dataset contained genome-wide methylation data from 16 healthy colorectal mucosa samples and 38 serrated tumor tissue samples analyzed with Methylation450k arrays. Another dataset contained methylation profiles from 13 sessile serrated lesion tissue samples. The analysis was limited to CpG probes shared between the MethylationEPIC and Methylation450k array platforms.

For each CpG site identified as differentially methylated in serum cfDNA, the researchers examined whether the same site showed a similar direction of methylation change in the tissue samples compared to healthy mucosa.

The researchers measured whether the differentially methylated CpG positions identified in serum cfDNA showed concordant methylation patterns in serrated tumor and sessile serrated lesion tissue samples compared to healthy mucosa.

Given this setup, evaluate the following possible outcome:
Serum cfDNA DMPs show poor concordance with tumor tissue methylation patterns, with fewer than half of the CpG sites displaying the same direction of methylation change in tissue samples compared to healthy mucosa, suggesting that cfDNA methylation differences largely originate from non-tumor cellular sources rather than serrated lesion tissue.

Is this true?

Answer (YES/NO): NO